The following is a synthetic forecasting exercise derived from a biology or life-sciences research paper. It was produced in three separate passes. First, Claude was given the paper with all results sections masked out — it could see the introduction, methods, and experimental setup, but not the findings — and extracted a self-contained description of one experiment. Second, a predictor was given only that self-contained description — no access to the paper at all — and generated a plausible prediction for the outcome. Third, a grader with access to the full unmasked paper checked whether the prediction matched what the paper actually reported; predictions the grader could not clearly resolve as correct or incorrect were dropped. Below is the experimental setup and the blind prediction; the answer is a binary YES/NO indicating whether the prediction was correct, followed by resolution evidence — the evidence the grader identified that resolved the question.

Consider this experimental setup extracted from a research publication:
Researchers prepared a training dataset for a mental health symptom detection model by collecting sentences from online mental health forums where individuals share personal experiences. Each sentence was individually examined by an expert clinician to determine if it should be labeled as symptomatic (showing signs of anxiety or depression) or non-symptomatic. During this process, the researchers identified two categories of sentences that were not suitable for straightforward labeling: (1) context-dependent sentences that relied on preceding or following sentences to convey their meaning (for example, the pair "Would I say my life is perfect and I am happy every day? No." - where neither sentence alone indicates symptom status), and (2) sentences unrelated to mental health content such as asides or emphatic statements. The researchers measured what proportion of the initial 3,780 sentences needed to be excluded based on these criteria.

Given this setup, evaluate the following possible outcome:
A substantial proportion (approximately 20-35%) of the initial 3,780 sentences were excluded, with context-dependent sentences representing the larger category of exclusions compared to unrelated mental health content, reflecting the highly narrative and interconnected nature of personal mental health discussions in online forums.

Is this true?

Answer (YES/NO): NO